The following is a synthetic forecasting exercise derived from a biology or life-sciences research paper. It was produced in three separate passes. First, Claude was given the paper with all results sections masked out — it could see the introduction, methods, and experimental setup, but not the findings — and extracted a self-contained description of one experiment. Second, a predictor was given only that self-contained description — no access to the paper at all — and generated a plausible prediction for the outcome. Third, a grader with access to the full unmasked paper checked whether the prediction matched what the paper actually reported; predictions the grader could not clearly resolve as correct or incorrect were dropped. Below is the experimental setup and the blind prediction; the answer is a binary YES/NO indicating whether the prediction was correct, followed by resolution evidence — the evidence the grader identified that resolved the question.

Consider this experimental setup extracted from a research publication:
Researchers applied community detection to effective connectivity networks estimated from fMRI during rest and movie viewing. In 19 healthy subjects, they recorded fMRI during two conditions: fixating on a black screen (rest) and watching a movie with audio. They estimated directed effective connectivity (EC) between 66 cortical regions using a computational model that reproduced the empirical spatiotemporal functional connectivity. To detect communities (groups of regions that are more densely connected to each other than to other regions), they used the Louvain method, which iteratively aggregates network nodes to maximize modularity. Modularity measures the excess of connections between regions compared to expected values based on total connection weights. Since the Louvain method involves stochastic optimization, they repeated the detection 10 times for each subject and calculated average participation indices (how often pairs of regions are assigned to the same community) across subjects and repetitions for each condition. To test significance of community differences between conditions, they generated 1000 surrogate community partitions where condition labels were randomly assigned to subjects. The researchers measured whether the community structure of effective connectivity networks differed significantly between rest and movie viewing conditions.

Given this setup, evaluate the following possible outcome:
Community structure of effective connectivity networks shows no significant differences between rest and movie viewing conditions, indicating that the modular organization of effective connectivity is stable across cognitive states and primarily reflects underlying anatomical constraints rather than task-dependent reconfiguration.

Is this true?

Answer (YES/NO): NO